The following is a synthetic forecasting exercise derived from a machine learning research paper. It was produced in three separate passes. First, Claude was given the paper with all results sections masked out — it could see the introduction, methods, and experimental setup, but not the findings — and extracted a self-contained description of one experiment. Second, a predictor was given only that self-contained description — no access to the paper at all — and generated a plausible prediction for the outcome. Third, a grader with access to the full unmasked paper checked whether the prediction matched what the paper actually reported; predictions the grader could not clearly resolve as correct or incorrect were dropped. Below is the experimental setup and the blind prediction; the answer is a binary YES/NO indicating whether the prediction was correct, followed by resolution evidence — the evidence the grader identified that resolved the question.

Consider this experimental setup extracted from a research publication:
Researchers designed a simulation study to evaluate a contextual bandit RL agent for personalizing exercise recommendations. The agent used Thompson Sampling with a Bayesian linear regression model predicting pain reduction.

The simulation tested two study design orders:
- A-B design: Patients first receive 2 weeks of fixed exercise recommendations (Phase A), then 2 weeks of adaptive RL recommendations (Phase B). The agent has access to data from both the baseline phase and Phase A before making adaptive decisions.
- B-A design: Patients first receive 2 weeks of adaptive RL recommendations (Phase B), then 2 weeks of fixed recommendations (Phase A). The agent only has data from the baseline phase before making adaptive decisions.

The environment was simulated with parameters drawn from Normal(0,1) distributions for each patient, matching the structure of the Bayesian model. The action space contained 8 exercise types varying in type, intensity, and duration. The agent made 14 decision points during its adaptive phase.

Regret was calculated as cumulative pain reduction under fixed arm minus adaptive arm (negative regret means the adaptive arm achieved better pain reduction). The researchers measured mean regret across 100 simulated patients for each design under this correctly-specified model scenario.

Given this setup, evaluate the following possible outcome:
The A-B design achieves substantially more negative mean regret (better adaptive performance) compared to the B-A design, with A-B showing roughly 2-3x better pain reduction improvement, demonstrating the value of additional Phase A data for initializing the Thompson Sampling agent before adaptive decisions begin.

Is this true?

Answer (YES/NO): NO